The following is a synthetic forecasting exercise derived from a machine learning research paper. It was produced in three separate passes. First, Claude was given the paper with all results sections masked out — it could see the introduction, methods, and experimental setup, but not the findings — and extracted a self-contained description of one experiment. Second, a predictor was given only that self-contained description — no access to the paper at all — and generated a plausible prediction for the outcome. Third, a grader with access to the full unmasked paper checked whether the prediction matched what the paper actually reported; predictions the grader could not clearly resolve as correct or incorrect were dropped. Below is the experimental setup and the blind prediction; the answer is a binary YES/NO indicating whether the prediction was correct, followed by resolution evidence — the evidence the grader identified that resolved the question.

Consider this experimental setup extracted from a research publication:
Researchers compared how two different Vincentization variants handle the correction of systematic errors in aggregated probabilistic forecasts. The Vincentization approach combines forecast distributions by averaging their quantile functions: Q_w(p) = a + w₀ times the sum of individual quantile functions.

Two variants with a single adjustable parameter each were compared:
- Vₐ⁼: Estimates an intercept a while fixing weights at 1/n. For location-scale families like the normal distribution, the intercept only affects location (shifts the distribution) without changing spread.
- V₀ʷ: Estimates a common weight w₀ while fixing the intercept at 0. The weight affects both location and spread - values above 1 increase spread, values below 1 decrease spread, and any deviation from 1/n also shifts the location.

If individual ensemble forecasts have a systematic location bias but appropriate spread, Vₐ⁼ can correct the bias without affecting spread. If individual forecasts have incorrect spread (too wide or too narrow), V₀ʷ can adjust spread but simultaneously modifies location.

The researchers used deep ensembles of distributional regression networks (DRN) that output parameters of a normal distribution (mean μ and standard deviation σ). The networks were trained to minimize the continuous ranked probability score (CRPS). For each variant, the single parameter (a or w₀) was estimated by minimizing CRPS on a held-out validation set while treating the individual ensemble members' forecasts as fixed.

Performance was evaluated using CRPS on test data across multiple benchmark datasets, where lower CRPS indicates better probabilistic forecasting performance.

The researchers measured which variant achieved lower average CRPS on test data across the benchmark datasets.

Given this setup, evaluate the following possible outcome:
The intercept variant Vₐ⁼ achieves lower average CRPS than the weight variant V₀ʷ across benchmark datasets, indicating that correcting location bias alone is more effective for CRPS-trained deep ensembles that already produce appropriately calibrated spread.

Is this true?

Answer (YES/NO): YES